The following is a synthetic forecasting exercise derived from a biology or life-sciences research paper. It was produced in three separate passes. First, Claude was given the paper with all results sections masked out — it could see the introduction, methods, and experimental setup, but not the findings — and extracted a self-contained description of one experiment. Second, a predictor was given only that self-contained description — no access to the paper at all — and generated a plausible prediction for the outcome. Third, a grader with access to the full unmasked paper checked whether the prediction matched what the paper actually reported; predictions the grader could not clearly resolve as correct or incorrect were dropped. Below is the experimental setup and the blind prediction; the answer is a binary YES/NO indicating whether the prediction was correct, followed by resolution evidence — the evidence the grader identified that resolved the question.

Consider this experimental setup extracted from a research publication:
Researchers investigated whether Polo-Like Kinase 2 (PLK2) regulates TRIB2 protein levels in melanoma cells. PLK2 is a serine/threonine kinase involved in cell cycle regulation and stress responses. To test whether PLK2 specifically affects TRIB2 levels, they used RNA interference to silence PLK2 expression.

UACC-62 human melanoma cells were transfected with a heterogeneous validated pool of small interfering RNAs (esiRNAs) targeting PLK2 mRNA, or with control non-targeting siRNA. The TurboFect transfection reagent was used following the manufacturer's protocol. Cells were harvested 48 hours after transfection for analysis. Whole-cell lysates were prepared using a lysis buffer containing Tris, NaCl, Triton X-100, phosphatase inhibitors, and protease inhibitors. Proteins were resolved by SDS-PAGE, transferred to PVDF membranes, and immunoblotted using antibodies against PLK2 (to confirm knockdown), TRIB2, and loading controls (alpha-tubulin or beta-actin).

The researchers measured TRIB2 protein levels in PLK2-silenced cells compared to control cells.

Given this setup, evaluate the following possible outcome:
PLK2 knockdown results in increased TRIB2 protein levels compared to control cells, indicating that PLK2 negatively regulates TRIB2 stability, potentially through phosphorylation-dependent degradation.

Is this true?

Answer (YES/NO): NO